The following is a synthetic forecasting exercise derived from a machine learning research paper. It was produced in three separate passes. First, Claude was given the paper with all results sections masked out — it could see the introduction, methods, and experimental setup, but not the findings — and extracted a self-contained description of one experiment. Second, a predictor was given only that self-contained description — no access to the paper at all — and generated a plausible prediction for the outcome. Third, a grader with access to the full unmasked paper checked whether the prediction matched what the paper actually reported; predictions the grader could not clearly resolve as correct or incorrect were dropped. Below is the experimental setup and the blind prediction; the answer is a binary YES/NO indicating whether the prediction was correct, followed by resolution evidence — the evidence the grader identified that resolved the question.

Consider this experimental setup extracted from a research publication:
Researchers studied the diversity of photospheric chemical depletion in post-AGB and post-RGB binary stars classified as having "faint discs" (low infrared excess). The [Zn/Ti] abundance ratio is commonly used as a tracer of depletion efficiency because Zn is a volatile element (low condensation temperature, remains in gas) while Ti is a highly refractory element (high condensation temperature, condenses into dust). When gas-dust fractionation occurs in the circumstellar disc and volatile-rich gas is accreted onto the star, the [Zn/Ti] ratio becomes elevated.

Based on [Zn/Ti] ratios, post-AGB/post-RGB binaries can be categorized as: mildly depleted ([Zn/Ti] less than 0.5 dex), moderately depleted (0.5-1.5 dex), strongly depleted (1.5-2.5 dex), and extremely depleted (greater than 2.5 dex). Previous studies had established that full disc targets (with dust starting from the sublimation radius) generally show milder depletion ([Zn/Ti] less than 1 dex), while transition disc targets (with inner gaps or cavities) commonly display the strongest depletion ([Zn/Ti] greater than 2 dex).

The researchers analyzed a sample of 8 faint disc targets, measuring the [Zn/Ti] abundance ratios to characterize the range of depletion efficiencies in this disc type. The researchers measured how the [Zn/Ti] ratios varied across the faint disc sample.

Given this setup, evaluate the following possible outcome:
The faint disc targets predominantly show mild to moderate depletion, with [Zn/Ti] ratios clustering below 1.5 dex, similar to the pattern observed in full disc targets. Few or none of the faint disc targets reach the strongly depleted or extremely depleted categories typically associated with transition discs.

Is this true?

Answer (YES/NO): NO